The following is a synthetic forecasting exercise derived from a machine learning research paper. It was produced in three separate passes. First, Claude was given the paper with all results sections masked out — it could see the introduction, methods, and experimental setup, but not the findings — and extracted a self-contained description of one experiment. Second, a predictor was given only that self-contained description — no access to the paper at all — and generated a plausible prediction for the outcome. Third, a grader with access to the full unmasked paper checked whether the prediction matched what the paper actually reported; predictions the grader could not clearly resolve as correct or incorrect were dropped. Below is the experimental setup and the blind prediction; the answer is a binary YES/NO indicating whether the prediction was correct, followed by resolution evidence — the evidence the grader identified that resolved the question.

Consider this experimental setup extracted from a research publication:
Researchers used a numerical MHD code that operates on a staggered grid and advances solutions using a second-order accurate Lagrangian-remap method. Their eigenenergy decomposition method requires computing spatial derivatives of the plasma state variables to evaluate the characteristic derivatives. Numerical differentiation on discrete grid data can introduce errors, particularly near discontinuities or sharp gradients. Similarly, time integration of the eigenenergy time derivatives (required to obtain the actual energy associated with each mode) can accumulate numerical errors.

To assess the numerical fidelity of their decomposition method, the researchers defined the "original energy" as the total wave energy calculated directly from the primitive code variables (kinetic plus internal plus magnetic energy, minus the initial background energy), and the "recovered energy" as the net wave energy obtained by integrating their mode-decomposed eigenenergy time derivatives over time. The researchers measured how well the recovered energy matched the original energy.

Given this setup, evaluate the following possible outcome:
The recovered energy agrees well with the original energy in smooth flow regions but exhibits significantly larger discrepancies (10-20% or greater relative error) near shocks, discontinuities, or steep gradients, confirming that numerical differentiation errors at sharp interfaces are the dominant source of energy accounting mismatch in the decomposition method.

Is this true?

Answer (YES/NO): NO